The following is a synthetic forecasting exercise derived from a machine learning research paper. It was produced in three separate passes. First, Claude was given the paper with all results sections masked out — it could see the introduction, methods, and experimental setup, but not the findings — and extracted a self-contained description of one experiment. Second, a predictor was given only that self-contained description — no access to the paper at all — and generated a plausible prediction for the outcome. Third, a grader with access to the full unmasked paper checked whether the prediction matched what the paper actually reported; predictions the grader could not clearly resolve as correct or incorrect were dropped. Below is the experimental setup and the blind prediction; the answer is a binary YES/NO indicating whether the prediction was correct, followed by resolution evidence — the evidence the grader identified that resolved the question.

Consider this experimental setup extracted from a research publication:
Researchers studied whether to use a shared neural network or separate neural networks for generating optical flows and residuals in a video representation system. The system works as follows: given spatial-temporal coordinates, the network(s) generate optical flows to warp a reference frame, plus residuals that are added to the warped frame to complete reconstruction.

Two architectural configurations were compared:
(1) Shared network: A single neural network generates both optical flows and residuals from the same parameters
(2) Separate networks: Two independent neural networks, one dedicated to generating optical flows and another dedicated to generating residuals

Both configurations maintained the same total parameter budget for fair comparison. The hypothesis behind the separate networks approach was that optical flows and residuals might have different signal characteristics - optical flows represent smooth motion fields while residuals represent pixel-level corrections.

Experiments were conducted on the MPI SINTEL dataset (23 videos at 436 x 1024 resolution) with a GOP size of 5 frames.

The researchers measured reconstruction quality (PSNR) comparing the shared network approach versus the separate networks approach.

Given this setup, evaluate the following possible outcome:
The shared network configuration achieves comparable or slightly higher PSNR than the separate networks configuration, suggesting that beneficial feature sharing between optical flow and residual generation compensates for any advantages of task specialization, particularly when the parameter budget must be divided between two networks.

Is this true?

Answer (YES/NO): NO